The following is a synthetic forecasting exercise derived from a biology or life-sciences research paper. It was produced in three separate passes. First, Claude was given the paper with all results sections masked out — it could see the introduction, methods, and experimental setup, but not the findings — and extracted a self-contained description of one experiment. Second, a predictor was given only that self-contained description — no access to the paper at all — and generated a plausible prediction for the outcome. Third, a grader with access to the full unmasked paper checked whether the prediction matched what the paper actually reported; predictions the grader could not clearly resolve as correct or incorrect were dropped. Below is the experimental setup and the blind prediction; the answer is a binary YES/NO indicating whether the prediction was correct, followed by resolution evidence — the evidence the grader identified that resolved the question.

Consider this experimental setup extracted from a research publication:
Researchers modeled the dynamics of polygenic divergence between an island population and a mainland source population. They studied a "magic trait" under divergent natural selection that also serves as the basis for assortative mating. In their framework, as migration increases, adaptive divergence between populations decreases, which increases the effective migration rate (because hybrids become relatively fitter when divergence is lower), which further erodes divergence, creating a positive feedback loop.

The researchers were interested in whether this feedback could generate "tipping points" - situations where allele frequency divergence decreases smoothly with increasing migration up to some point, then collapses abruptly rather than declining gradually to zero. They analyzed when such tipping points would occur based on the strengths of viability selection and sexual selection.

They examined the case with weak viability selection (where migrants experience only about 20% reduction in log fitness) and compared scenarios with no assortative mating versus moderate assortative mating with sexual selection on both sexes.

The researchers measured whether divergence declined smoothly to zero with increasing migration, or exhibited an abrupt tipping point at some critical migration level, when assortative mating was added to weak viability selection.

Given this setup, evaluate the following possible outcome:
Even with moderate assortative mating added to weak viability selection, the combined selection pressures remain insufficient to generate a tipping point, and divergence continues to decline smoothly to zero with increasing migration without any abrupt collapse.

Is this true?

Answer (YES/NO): NO